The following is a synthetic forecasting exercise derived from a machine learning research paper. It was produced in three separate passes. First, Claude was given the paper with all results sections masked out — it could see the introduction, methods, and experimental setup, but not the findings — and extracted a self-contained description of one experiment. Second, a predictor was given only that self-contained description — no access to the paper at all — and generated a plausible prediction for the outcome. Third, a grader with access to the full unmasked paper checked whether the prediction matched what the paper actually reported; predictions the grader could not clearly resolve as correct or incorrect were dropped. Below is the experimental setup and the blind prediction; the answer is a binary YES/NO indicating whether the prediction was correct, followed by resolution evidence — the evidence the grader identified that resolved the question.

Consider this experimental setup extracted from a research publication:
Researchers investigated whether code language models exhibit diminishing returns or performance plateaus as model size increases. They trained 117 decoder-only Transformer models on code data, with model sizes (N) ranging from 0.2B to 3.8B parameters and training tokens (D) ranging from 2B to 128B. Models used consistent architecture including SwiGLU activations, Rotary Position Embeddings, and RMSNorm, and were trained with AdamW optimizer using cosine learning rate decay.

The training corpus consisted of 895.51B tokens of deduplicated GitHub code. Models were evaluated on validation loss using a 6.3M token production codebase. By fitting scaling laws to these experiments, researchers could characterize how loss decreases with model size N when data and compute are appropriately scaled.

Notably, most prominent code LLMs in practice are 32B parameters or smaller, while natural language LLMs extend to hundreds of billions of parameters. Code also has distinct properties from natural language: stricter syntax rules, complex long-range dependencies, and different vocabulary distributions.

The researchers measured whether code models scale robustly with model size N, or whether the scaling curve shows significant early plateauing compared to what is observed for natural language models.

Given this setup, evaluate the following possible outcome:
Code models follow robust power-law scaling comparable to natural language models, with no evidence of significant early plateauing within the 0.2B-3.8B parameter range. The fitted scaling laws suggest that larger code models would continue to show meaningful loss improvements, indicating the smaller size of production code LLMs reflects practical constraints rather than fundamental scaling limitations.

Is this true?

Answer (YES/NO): YES